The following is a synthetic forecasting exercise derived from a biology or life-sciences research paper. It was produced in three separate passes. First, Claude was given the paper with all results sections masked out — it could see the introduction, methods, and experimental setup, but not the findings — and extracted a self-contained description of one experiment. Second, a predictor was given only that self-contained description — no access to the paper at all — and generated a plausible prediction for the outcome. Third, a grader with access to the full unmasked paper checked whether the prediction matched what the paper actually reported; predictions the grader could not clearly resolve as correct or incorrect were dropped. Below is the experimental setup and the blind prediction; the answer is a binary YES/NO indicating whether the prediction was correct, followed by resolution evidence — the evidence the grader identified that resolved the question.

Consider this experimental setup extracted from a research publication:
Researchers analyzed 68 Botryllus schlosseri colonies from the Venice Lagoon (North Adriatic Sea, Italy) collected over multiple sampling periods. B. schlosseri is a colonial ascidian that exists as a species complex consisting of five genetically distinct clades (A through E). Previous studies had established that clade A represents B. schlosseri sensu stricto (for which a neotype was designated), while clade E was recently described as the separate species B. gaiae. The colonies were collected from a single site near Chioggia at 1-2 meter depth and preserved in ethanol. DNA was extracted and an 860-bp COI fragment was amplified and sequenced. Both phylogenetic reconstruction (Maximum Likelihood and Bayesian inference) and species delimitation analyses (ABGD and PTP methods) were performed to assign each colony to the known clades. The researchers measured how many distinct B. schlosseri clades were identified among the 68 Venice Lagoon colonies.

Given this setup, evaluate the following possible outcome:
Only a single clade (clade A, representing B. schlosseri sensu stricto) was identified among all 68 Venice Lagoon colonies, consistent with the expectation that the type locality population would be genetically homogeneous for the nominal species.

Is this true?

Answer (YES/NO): NO